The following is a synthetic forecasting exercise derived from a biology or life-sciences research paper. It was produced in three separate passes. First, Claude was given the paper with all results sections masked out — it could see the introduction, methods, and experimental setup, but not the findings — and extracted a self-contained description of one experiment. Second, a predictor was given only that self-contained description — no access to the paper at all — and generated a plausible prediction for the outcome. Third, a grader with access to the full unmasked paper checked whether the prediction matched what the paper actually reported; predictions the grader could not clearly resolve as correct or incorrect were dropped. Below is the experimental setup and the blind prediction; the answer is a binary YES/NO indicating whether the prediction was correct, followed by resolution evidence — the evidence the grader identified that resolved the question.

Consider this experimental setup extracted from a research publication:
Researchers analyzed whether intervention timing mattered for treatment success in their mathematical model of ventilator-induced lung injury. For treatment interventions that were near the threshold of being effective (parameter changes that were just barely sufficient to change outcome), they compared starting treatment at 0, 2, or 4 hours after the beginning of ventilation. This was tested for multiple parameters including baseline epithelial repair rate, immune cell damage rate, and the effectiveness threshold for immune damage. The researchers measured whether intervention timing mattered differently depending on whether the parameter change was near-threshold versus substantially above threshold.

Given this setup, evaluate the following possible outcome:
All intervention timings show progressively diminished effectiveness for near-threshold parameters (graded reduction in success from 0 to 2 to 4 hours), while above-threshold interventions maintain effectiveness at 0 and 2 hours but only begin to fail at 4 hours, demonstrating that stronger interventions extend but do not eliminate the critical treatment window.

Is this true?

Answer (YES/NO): NO